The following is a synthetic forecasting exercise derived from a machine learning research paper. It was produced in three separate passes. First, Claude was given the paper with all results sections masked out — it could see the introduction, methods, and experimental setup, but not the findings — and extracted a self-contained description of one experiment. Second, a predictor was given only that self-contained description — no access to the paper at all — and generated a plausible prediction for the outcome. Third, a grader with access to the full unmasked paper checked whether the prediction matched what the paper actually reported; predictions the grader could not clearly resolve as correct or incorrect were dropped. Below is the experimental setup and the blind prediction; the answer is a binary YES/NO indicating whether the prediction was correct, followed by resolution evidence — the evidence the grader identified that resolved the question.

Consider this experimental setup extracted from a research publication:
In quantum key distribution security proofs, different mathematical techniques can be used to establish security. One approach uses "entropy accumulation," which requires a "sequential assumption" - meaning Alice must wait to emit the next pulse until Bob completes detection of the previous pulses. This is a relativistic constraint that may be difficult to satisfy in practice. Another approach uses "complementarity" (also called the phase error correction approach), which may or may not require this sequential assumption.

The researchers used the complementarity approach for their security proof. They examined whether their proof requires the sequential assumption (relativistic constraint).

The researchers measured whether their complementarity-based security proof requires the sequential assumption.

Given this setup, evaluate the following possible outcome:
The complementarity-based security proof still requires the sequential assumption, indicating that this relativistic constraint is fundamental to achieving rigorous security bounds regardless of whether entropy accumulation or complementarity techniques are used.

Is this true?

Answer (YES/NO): NO